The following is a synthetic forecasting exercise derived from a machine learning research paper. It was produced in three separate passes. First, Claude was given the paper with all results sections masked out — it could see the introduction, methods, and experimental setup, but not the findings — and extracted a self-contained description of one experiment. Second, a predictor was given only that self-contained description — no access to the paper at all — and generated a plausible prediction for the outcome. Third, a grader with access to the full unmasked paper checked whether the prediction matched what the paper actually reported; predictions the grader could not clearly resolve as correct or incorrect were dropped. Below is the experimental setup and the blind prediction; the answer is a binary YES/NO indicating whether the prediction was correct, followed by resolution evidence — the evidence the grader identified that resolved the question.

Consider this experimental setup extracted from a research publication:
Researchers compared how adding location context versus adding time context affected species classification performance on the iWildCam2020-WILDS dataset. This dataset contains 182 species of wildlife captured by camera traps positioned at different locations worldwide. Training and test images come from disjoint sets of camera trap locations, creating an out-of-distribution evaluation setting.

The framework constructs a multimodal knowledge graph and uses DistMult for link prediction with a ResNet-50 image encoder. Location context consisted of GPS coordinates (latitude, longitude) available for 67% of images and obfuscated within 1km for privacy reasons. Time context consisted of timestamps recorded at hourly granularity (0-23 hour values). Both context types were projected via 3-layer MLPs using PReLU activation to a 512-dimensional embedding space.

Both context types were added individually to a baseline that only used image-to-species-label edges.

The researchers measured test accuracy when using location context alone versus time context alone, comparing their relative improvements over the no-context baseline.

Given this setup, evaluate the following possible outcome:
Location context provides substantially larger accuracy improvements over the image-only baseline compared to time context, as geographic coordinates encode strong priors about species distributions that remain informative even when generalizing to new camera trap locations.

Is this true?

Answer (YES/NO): YES